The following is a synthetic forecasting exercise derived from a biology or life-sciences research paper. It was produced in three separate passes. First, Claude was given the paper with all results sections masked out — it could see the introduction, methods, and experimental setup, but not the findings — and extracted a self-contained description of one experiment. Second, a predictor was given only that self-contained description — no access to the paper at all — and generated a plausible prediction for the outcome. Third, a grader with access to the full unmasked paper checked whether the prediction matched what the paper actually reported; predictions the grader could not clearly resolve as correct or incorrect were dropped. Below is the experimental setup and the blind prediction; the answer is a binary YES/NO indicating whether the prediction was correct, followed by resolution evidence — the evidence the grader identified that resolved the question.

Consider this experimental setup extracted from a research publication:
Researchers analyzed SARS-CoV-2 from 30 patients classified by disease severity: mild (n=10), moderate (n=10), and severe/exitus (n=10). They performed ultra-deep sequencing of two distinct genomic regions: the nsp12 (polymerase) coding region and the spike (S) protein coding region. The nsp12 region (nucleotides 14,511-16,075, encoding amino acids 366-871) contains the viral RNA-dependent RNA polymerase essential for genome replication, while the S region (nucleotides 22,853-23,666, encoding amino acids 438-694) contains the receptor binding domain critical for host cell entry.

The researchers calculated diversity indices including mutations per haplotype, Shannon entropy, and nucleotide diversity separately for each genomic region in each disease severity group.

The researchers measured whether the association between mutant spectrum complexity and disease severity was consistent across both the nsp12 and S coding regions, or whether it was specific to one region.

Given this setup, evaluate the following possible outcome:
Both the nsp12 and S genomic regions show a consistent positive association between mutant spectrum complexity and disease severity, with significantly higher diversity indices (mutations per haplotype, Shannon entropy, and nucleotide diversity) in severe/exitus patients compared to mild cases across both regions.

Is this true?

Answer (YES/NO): NO